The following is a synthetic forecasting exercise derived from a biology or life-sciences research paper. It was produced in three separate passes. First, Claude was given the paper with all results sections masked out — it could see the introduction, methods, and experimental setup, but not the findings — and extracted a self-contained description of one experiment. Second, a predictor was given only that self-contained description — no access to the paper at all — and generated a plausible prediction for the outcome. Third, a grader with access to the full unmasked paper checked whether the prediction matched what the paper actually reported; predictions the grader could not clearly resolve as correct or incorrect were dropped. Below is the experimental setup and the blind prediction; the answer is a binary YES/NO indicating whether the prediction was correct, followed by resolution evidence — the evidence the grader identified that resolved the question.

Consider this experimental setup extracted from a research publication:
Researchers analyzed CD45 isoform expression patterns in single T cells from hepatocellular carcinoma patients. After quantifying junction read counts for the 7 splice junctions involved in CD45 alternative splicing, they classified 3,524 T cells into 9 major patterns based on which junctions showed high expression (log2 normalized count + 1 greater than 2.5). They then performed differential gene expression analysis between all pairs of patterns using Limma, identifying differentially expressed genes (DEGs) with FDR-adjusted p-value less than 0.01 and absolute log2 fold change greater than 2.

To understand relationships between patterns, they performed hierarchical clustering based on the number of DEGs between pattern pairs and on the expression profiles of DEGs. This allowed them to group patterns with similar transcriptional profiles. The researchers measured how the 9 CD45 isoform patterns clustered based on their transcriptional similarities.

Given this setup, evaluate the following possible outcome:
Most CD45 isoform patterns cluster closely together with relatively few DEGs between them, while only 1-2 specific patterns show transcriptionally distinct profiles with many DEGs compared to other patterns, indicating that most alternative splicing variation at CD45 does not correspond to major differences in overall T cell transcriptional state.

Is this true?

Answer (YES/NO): NO